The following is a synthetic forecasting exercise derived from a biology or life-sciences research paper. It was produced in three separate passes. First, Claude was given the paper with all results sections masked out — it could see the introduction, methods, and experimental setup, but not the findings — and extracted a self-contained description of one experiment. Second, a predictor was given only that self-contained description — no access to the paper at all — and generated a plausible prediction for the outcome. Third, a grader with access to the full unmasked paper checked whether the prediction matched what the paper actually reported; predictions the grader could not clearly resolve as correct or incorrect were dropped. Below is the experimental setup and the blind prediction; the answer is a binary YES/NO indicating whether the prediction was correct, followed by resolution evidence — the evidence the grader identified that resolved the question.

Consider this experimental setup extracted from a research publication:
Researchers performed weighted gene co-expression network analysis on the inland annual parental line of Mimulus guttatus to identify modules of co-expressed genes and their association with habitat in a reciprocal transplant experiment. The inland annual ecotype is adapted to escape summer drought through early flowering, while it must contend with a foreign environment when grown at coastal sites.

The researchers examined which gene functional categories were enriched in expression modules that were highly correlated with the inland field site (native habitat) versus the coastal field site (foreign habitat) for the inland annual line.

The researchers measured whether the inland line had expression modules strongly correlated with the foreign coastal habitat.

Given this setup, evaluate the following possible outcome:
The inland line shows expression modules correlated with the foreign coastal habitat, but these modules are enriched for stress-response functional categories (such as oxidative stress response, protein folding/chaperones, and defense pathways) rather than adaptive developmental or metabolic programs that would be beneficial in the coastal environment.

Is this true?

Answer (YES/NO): NO